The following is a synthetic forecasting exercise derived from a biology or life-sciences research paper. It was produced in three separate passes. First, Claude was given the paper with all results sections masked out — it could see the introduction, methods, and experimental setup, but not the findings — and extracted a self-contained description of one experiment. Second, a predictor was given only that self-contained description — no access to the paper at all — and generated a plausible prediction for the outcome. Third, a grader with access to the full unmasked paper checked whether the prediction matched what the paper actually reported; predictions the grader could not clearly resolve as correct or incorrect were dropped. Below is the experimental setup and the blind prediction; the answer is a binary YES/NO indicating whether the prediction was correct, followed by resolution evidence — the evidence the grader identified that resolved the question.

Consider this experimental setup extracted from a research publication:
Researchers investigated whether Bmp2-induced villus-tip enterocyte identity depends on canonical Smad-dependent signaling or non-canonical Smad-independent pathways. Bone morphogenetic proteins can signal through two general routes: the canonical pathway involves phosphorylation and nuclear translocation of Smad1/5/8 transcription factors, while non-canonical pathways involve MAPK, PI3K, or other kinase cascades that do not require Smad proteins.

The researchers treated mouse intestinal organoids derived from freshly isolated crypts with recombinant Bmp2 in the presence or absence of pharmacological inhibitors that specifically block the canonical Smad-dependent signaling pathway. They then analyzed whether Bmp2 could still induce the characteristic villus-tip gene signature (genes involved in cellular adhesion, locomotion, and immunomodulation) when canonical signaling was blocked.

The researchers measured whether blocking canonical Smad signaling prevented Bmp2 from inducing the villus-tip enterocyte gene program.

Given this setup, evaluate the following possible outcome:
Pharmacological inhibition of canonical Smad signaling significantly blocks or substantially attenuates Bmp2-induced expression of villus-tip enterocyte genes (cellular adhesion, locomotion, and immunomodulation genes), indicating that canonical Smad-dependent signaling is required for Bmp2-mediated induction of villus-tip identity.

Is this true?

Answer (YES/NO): YES